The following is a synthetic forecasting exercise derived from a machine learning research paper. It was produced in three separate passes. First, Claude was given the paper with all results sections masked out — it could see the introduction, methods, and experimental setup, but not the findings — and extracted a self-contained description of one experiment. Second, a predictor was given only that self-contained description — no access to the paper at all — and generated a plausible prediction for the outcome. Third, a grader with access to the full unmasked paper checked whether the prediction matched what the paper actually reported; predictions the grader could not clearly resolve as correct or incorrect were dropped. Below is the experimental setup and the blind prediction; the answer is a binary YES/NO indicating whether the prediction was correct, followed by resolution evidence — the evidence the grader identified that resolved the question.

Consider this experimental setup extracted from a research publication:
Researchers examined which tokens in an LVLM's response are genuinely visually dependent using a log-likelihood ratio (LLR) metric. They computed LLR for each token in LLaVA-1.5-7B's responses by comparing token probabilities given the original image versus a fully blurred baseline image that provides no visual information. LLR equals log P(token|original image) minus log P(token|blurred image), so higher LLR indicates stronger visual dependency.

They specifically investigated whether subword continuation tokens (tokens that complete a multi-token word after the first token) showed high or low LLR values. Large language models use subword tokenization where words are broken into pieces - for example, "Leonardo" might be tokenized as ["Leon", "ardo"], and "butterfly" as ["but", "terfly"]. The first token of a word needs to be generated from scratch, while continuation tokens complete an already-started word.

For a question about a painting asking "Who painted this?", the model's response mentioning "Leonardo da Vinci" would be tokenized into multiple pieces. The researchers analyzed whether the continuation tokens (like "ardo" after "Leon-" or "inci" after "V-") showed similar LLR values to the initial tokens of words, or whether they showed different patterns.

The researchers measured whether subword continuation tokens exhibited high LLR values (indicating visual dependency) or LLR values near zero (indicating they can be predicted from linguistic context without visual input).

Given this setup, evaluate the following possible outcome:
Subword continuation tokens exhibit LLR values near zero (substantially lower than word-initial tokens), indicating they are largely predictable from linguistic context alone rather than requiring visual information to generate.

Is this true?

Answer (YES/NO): YES